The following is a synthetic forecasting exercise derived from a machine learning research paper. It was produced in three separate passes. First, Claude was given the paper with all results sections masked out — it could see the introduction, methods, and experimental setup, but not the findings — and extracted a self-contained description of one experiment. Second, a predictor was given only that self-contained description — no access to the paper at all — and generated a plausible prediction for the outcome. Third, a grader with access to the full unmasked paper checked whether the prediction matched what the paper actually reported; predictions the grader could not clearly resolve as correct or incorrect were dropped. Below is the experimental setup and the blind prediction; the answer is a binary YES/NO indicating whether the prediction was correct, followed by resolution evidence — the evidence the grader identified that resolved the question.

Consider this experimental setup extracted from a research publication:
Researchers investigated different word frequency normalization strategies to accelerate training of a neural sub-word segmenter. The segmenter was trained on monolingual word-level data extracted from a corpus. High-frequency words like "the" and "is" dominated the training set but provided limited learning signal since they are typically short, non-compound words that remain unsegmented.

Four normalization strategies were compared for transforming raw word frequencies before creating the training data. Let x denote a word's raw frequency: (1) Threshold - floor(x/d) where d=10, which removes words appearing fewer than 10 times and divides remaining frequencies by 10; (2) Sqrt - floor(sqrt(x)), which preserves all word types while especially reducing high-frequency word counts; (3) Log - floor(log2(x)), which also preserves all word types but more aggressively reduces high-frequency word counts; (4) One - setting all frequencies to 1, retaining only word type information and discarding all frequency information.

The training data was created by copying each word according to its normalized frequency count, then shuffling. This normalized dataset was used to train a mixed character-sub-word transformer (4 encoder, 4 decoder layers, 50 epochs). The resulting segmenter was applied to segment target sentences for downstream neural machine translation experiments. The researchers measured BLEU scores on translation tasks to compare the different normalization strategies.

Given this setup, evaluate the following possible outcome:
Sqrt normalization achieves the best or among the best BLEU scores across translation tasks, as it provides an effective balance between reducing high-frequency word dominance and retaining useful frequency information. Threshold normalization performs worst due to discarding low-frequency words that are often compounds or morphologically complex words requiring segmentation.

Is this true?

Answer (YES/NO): NO